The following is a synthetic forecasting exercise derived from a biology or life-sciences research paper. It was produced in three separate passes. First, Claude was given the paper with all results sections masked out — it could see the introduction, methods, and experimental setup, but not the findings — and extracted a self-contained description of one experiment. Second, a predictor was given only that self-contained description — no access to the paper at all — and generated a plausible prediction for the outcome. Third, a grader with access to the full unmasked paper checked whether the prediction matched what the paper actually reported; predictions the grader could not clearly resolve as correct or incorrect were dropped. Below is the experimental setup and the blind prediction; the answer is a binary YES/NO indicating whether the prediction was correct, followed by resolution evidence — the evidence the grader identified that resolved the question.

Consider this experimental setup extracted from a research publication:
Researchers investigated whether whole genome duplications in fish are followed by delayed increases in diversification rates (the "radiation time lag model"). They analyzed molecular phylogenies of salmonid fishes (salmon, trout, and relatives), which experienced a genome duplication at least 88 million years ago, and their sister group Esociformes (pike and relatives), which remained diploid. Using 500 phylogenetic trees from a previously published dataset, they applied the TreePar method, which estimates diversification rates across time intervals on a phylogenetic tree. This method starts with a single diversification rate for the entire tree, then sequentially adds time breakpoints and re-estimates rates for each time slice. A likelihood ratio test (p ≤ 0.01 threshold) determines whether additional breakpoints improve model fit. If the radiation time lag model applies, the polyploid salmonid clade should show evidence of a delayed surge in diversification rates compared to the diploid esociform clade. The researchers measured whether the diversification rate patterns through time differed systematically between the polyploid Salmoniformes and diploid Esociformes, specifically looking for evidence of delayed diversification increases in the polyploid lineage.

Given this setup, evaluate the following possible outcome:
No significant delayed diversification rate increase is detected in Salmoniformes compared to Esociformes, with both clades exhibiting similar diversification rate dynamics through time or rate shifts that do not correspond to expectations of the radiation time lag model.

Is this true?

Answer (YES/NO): YES